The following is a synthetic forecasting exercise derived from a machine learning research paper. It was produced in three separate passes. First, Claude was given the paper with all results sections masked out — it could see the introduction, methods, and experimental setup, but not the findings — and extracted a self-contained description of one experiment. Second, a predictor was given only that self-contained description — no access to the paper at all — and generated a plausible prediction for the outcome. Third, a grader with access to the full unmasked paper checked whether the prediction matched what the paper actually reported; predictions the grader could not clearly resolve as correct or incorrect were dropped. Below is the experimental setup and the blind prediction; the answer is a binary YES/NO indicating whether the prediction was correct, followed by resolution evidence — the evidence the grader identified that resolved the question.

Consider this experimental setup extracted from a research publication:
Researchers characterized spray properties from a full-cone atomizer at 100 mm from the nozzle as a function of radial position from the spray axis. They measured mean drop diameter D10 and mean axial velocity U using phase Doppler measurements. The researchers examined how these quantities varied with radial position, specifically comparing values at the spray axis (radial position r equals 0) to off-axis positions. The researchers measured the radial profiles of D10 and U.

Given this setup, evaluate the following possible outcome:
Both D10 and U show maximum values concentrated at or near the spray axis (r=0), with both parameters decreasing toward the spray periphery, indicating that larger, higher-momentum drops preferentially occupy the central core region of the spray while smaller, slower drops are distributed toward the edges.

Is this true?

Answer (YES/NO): NO